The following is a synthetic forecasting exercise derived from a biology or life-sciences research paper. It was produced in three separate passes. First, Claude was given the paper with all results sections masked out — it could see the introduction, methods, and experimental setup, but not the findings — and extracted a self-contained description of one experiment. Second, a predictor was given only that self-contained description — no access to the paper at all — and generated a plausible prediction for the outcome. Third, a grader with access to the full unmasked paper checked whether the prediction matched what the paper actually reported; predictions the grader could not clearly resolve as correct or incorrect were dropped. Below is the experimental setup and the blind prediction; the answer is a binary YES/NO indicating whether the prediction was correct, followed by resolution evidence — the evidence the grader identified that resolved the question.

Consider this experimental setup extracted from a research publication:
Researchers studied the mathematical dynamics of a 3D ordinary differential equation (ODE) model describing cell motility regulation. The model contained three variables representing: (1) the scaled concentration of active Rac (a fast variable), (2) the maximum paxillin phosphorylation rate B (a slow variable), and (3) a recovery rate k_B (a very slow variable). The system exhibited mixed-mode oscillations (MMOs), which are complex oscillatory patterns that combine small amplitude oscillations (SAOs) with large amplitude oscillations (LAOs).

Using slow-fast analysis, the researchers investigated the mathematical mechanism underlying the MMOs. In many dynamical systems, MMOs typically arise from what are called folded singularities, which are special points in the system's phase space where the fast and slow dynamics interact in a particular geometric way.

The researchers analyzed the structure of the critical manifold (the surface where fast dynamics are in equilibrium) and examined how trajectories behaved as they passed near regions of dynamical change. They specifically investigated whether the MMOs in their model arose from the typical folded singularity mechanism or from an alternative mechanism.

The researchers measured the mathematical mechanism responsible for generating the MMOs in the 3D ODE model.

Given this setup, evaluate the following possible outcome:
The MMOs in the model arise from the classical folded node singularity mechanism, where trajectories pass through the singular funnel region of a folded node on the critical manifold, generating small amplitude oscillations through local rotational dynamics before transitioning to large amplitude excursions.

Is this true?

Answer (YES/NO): NO